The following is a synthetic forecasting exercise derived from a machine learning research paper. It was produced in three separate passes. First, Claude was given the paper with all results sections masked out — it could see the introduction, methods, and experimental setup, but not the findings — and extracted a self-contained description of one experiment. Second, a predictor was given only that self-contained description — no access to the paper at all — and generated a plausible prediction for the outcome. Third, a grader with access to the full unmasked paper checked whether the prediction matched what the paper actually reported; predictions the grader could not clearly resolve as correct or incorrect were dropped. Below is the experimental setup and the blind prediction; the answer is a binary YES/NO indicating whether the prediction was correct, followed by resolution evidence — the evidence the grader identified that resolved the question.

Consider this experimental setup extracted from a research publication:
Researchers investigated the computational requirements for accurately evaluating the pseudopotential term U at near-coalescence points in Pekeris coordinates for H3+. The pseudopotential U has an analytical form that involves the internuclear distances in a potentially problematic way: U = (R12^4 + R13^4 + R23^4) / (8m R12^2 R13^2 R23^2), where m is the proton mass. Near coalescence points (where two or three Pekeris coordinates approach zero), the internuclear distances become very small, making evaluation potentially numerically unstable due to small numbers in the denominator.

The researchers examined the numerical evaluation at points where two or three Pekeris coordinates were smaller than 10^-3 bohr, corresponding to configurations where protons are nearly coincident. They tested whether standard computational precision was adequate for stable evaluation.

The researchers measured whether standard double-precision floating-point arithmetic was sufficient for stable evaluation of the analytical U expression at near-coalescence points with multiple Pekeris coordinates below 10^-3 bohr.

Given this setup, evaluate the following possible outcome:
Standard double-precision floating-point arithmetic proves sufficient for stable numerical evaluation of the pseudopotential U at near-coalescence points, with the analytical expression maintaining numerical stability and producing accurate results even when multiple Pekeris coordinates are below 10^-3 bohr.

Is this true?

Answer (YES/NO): NO